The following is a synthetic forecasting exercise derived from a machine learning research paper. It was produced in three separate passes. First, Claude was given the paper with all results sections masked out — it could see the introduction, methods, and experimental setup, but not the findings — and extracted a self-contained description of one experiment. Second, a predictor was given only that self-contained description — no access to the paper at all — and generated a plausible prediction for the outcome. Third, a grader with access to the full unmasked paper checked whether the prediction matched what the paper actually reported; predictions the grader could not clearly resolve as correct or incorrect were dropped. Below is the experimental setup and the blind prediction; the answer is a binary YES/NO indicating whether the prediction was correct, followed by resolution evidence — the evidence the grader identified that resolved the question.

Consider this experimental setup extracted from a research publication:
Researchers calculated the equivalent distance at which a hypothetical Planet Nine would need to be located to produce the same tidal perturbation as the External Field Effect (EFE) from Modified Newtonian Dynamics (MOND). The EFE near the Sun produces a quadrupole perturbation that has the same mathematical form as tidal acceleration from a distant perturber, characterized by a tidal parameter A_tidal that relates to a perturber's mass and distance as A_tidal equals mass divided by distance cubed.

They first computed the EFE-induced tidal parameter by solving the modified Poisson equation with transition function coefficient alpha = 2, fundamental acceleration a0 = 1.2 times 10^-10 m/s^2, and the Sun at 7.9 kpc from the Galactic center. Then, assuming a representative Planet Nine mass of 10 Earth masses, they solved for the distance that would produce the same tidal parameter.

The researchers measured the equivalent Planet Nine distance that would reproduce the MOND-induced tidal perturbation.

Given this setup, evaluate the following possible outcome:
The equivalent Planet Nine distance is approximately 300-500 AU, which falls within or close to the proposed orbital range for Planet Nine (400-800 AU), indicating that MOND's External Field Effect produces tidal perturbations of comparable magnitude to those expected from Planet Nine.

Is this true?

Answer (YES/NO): NO